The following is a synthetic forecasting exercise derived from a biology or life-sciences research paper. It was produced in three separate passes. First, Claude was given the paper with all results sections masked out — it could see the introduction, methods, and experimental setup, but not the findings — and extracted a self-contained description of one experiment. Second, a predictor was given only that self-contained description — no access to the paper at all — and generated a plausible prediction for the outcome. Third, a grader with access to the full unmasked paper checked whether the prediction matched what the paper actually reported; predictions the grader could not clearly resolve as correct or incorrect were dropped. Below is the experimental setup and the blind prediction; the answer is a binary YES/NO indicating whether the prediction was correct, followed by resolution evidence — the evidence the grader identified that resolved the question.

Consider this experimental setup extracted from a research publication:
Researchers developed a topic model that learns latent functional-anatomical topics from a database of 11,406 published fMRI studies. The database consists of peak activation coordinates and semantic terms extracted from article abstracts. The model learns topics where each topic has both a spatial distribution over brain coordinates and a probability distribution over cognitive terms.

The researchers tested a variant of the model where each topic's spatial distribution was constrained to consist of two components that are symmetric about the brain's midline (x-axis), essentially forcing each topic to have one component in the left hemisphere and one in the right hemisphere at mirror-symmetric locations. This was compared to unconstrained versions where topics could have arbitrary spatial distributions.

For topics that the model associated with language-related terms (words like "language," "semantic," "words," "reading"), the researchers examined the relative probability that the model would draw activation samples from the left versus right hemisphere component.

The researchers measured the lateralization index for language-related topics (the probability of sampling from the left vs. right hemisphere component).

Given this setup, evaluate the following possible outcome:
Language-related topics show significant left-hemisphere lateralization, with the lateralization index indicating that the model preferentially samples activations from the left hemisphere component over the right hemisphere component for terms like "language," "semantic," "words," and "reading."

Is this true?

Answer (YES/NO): YES